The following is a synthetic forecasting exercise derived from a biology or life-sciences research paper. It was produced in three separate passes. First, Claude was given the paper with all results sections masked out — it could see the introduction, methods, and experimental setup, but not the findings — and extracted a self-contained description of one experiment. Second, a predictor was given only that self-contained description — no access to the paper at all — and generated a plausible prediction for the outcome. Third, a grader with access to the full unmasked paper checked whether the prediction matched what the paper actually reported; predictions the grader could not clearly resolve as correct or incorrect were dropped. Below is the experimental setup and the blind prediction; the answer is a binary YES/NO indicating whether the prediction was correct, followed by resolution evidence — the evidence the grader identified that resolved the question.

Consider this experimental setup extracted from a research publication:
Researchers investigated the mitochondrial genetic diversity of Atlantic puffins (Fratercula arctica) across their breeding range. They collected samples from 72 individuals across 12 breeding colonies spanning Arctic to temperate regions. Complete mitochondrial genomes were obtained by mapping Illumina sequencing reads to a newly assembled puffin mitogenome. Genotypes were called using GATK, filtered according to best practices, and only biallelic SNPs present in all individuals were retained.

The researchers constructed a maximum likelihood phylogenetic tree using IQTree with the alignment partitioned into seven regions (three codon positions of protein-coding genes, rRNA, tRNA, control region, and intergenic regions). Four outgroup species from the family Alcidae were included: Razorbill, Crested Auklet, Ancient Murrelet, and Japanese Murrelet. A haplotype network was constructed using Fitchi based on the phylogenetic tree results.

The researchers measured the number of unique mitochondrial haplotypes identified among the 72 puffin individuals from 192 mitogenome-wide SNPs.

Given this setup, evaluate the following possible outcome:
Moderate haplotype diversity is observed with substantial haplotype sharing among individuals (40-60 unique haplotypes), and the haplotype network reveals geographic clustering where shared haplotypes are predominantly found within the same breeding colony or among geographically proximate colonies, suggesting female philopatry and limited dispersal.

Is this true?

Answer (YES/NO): NO